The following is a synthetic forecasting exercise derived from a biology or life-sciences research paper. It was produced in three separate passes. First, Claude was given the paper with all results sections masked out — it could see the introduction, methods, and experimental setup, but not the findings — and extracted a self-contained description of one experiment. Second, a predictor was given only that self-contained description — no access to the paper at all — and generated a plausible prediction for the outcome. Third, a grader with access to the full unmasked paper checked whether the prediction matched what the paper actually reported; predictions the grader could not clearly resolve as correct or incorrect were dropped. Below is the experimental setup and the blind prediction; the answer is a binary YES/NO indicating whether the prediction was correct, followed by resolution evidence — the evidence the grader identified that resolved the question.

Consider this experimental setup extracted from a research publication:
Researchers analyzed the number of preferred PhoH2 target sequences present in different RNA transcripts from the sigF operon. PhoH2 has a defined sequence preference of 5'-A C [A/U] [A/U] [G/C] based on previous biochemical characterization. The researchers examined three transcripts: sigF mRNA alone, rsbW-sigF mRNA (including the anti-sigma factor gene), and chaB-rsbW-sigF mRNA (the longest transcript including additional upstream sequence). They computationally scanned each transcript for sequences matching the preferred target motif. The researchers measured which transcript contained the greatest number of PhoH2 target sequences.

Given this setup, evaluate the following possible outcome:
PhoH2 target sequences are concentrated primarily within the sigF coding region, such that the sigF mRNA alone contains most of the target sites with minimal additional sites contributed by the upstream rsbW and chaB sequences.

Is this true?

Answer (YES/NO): YES